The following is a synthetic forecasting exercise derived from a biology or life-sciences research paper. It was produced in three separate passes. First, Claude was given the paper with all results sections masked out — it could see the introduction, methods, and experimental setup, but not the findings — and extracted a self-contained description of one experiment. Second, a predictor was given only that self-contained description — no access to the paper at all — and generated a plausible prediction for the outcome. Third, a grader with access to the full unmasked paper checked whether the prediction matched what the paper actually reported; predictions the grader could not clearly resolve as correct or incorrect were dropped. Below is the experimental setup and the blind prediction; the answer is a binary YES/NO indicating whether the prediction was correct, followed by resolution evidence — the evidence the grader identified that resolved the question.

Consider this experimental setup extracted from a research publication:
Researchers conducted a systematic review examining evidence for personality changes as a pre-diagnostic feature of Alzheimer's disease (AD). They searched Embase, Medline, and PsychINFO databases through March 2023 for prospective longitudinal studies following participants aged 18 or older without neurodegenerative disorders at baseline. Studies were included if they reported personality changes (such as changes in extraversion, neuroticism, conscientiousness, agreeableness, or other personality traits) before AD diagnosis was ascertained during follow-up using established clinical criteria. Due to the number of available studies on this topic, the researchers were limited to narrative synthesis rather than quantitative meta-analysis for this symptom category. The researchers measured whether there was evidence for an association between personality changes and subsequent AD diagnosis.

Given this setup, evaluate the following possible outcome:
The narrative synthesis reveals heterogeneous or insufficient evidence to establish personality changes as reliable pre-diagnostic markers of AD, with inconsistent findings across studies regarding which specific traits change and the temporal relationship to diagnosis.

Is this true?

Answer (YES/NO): NO